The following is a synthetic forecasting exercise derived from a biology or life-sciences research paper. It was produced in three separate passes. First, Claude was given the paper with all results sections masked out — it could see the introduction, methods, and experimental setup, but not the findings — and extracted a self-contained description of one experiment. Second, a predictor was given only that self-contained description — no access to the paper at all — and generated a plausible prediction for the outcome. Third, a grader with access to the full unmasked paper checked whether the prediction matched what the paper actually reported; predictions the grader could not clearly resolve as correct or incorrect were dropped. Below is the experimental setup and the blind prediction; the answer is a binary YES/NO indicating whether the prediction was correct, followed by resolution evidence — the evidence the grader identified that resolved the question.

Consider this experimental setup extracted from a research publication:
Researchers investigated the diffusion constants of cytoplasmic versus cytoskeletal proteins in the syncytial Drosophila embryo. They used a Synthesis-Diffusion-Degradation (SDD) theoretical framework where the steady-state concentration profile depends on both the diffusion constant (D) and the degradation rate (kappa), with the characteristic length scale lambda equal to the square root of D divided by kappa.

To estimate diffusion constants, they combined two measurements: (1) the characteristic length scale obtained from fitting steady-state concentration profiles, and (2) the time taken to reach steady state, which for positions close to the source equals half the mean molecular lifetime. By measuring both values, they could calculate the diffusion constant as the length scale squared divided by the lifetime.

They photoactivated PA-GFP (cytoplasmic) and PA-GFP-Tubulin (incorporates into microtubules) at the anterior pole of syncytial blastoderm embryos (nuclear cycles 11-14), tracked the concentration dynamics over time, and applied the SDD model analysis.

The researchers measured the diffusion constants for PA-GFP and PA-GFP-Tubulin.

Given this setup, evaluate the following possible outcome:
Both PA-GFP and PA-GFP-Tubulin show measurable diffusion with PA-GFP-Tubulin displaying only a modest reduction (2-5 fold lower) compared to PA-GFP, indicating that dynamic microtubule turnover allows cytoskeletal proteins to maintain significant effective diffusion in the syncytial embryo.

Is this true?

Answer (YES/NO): YES